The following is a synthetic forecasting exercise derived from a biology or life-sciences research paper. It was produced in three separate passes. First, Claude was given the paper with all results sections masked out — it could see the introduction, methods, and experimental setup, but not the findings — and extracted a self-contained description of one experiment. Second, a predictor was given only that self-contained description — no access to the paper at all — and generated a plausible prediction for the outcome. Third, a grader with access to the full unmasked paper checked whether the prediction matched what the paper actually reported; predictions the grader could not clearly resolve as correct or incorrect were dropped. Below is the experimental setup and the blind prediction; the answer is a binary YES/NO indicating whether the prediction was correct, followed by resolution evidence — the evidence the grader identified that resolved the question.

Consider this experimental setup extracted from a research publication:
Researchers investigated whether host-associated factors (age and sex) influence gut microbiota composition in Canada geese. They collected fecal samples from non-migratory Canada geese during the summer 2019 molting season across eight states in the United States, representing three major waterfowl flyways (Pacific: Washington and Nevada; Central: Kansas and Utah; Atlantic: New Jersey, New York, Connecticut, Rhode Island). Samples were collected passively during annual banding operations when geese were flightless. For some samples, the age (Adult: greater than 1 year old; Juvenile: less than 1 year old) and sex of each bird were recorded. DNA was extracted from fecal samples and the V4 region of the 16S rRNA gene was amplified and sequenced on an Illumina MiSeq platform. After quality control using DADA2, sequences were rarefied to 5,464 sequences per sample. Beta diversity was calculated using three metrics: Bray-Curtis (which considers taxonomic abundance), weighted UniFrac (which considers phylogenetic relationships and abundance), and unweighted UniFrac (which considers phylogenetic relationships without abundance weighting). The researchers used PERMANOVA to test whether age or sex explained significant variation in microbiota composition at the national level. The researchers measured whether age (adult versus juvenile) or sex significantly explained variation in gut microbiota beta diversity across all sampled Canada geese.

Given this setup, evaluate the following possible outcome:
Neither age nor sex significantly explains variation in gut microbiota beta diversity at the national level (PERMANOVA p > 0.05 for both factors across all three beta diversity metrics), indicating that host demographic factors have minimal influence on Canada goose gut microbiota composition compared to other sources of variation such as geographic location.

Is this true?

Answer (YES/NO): NO